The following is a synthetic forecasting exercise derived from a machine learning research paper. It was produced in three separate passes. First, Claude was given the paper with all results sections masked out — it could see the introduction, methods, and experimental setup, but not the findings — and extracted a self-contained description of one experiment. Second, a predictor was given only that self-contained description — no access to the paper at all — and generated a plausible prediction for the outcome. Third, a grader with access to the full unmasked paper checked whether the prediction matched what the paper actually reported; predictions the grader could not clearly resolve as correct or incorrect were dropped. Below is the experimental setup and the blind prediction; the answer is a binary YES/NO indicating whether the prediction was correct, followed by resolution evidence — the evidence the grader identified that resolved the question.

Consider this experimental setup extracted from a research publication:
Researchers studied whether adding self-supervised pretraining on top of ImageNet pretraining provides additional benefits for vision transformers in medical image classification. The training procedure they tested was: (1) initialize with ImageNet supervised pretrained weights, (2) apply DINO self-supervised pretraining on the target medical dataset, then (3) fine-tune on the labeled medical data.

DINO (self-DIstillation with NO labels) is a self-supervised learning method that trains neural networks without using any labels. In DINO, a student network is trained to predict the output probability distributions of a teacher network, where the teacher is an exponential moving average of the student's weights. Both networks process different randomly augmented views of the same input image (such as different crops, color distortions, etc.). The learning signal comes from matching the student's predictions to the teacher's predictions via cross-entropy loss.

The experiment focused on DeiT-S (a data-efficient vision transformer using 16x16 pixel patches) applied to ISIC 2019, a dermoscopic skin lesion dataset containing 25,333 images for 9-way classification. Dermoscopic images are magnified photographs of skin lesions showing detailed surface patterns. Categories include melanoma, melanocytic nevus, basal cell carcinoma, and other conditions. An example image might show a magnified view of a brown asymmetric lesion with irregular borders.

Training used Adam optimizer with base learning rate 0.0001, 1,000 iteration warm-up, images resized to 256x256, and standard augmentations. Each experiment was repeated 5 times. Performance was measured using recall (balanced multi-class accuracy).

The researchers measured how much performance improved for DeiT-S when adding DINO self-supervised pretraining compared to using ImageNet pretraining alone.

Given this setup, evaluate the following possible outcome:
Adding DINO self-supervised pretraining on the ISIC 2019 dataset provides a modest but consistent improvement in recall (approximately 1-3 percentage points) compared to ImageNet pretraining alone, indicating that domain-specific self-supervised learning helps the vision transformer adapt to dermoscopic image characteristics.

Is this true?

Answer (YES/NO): NO